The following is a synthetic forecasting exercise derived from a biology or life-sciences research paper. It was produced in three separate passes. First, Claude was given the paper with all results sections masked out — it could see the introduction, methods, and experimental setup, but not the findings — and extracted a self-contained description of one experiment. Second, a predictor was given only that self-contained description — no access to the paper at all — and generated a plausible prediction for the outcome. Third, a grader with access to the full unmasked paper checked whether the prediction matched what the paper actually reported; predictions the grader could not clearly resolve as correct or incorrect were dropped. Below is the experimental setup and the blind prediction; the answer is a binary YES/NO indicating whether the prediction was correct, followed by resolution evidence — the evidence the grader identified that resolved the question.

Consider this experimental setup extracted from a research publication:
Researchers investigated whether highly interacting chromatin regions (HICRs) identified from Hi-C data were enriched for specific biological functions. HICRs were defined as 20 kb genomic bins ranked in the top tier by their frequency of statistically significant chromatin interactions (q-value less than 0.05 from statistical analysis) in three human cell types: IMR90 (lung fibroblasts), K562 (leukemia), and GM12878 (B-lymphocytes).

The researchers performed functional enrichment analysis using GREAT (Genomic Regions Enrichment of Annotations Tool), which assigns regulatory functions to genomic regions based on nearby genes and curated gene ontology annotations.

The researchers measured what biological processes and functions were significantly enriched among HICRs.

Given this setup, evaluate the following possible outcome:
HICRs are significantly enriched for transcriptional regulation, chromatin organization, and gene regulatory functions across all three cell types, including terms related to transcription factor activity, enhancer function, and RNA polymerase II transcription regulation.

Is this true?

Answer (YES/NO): NO